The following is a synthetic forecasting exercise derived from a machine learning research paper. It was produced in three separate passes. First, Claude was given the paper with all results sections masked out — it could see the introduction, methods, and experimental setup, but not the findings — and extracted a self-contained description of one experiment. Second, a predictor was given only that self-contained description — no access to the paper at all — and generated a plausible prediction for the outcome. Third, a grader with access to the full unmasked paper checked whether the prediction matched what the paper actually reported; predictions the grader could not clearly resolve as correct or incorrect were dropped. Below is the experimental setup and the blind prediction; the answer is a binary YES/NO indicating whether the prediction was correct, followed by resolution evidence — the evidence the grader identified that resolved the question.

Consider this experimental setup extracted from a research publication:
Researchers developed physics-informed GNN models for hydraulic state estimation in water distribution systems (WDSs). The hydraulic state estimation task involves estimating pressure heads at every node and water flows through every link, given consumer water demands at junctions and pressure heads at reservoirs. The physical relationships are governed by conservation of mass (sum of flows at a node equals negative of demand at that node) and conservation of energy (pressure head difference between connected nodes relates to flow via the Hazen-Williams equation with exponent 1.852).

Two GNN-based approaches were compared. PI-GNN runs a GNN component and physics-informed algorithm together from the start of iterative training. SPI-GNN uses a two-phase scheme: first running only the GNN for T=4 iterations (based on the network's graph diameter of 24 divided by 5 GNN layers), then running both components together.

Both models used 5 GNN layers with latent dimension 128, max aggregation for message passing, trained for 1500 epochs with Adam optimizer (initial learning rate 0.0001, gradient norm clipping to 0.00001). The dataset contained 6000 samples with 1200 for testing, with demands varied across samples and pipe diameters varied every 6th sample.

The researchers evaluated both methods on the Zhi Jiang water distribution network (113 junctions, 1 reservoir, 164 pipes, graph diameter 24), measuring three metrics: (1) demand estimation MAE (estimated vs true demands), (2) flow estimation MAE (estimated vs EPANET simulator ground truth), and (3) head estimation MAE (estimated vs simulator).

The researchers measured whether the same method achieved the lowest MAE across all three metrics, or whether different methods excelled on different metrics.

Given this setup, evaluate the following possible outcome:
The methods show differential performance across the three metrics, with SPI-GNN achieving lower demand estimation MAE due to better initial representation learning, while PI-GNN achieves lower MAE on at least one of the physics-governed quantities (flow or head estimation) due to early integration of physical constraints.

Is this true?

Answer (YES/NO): NO